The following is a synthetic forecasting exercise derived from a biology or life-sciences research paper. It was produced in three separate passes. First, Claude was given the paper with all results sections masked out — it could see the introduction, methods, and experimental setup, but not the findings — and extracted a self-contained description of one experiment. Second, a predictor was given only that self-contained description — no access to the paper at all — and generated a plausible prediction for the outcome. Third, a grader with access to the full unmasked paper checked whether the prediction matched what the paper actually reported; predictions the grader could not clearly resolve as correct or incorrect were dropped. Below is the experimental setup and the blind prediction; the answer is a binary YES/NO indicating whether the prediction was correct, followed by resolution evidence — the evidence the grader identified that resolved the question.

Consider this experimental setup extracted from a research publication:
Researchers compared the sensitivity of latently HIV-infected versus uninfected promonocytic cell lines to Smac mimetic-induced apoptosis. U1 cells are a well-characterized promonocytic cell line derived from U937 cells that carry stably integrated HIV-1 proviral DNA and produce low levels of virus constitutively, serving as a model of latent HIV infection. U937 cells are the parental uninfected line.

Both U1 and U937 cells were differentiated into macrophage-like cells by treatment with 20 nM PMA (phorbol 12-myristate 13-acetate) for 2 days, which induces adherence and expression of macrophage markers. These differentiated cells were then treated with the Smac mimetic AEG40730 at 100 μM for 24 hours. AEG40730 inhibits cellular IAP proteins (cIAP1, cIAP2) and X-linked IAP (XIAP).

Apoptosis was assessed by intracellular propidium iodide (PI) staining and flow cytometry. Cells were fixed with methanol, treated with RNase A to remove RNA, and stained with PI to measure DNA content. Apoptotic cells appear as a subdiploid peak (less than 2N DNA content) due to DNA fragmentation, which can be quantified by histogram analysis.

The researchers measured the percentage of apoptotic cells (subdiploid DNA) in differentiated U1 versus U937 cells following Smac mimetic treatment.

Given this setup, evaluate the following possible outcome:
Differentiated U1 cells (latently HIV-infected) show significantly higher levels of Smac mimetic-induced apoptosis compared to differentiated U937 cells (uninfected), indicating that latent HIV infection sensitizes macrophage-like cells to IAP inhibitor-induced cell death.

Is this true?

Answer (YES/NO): YES